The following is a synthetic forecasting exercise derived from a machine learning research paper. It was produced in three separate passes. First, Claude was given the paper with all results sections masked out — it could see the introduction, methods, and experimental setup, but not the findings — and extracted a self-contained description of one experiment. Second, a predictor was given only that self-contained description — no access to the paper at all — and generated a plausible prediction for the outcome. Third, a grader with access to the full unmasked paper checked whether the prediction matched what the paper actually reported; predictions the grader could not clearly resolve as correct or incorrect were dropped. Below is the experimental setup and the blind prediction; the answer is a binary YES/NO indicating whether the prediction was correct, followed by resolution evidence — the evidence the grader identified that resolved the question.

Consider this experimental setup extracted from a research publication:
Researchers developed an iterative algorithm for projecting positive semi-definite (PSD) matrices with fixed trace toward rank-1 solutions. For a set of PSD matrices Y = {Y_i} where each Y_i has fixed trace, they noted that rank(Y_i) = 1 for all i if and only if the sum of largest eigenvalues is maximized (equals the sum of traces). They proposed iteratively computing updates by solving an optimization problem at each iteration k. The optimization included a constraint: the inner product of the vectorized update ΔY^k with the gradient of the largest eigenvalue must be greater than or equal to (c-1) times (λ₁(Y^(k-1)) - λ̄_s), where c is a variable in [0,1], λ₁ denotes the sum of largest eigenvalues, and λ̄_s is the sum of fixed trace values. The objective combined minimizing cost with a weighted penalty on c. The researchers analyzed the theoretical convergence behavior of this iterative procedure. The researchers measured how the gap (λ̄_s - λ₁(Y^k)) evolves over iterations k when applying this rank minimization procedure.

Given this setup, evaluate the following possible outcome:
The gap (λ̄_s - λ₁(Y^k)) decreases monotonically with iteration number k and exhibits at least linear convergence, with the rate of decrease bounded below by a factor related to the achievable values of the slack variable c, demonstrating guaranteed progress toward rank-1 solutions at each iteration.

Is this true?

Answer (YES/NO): YES